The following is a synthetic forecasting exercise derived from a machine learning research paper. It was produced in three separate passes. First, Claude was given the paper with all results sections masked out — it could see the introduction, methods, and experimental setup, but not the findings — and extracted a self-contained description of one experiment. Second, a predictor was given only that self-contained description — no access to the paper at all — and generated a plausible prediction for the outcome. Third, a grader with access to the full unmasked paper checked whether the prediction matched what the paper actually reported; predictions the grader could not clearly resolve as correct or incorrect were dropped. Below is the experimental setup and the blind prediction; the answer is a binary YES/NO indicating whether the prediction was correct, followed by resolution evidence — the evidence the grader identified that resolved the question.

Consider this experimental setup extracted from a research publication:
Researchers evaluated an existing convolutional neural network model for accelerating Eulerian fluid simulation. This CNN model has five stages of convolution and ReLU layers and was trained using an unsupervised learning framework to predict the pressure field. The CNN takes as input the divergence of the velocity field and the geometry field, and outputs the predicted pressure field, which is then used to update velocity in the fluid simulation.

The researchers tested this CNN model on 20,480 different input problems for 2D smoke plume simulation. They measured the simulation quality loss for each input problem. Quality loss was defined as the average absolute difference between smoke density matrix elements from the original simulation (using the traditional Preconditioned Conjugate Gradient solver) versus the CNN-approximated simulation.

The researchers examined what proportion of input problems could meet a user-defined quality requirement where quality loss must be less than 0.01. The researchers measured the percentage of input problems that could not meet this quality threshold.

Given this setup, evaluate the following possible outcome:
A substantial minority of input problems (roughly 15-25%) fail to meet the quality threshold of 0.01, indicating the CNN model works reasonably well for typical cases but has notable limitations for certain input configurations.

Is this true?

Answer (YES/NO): NO